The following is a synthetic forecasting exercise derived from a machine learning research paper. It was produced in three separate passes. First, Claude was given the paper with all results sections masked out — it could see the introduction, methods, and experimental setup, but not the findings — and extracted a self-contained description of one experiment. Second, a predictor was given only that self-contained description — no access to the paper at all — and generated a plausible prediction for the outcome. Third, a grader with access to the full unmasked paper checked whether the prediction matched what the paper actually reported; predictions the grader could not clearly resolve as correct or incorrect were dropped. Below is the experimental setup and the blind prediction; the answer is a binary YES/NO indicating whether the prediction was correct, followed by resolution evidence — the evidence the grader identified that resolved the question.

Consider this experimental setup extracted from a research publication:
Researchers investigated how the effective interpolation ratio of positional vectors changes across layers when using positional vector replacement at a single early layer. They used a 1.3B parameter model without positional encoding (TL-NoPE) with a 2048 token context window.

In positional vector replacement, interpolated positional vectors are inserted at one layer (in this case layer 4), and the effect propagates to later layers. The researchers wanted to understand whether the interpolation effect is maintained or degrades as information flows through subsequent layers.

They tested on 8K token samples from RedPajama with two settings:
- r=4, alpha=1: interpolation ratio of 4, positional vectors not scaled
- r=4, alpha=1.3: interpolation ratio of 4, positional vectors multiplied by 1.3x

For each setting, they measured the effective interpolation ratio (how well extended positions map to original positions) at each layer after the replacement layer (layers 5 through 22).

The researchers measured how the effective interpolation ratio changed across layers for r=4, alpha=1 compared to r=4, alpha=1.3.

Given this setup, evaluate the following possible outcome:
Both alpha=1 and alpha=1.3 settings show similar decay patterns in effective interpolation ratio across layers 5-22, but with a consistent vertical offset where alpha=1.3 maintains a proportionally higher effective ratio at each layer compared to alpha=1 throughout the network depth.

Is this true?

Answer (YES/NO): NO